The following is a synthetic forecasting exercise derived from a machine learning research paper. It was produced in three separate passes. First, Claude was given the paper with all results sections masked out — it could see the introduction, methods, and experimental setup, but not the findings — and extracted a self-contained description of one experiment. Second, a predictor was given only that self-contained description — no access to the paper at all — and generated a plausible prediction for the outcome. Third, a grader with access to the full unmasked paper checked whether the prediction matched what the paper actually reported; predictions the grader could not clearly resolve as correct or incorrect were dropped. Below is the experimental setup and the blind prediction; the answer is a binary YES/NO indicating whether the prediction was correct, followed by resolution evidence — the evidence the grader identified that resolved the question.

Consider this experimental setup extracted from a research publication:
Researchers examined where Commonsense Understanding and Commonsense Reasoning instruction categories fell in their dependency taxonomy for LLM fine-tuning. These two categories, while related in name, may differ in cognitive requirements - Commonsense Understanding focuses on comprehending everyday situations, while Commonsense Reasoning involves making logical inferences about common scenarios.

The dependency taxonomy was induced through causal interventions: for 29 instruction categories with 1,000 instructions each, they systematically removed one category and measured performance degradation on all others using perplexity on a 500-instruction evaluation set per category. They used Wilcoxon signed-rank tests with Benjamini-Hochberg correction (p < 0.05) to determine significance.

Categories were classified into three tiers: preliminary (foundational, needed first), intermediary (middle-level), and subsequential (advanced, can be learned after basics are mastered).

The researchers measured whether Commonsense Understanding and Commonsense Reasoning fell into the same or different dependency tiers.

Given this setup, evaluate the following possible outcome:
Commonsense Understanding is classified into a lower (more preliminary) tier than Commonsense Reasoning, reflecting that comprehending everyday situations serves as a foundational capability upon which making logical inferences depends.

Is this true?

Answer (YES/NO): NO